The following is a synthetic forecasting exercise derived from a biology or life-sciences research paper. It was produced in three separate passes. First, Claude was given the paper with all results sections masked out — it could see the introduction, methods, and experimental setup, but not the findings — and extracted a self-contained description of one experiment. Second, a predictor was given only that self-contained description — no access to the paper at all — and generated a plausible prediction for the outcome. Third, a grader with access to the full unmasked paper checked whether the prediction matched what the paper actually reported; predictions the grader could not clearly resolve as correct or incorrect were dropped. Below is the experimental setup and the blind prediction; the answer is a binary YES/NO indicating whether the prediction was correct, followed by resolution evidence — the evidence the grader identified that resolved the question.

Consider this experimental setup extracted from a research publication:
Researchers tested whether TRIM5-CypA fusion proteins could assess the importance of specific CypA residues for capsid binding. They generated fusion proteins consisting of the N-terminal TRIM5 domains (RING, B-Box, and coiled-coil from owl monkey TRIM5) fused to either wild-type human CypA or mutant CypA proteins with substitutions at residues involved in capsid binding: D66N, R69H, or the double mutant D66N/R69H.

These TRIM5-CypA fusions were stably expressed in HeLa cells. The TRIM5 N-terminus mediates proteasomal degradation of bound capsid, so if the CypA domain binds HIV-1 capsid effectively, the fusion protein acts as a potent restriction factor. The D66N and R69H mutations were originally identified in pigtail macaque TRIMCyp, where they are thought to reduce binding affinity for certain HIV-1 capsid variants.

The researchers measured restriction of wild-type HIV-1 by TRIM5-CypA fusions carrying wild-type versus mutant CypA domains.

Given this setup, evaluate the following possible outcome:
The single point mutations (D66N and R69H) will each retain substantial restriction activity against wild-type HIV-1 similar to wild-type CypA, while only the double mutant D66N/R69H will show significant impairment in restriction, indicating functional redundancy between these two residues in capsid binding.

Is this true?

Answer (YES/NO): NO